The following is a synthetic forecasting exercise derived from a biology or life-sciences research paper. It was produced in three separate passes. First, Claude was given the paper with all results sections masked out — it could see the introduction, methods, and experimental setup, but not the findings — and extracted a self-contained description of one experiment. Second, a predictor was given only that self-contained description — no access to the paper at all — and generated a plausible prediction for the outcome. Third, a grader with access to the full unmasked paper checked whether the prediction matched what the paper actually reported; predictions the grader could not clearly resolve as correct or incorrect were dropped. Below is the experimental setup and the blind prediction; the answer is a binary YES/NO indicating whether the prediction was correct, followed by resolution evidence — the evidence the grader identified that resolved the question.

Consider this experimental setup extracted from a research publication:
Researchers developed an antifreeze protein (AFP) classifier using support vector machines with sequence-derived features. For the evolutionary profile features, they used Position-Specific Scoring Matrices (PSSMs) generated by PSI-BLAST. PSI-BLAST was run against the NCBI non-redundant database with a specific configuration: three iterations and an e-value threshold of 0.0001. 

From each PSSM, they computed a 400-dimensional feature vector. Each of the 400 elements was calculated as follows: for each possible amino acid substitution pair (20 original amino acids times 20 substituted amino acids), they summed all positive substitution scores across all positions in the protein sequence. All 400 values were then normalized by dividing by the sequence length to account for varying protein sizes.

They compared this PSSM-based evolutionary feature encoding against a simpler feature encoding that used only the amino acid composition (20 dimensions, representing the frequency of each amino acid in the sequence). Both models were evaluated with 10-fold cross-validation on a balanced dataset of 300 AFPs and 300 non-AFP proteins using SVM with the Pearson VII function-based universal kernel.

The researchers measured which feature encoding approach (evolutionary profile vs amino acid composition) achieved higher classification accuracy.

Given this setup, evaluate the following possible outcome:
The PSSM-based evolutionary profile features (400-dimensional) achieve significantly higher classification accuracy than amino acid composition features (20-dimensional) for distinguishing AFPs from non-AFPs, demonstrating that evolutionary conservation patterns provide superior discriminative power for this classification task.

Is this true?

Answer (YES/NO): YES